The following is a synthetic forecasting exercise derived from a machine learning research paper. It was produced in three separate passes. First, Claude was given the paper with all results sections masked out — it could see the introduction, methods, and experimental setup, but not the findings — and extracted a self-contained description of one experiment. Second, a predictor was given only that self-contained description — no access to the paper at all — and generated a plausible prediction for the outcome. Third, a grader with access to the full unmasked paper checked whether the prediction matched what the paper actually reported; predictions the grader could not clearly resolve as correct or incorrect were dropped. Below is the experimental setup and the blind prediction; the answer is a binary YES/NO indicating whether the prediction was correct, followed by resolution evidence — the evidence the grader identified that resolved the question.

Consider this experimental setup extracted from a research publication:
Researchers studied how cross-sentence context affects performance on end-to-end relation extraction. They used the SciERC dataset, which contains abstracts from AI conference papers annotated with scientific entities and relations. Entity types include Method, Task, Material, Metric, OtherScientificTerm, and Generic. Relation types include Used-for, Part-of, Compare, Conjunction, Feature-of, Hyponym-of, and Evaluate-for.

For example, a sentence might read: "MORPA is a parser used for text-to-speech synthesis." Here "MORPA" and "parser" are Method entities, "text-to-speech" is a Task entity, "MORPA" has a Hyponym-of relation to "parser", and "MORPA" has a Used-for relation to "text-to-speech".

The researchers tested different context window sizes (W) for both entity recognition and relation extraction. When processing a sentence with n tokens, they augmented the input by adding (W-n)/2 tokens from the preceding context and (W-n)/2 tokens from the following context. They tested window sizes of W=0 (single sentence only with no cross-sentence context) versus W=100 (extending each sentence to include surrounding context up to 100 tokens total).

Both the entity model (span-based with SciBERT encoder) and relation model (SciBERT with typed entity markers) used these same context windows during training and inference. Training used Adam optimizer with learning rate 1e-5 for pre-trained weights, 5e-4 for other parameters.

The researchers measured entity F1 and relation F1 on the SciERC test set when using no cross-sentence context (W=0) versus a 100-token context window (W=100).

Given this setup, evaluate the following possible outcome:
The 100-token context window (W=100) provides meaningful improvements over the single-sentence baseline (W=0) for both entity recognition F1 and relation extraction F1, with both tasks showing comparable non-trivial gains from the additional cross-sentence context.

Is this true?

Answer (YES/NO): NO